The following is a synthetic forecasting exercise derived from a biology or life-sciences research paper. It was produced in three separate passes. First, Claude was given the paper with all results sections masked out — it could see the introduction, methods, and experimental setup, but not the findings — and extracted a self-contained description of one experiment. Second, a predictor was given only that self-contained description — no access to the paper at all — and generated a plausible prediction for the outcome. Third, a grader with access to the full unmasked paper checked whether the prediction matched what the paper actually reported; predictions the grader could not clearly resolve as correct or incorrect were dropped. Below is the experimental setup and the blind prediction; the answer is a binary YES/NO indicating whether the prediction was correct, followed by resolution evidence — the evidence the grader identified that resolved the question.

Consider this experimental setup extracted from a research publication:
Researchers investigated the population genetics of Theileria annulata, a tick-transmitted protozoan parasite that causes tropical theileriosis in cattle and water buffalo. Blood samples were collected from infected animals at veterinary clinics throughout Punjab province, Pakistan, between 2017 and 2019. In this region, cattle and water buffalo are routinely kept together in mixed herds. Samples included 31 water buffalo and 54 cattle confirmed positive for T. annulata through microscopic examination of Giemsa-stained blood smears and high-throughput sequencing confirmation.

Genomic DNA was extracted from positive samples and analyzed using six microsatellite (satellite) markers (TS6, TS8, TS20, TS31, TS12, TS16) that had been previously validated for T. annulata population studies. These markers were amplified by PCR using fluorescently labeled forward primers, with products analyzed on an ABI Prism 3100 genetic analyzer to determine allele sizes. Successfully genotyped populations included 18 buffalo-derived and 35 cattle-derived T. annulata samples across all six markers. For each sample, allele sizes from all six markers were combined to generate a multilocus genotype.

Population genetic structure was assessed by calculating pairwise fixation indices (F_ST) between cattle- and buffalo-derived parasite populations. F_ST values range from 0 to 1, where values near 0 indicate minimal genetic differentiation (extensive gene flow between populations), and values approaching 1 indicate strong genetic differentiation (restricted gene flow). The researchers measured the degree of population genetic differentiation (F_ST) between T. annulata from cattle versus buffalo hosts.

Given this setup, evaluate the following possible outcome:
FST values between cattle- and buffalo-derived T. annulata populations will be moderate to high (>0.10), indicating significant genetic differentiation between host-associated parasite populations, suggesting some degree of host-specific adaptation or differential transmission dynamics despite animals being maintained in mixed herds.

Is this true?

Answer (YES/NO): NO